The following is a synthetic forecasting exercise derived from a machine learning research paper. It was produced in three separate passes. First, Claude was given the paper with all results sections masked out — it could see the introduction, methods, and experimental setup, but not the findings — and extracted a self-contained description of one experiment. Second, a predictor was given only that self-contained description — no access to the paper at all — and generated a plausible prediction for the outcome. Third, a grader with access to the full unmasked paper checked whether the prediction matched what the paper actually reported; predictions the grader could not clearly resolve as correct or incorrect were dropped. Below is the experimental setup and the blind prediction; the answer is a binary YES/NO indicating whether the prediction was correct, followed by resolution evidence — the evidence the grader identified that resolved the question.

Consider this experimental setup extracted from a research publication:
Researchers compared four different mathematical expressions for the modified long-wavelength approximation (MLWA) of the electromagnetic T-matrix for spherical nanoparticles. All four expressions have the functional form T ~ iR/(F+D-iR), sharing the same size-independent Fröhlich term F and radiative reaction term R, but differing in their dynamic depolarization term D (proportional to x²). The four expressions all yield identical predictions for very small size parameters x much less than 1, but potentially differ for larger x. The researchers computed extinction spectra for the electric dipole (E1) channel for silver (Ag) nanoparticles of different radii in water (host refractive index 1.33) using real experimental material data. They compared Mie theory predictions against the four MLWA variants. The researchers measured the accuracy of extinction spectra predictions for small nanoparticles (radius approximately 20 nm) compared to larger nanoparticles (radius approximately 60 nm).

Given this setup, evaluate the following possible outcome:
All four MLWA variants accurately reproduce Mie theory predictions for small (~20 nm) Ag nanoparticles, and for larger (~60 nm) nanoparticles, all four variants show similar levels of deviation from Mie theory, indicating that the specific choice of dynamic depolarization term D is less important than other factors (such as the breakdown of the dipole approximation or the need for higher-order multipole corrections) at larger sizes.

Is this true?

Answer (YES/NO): NO